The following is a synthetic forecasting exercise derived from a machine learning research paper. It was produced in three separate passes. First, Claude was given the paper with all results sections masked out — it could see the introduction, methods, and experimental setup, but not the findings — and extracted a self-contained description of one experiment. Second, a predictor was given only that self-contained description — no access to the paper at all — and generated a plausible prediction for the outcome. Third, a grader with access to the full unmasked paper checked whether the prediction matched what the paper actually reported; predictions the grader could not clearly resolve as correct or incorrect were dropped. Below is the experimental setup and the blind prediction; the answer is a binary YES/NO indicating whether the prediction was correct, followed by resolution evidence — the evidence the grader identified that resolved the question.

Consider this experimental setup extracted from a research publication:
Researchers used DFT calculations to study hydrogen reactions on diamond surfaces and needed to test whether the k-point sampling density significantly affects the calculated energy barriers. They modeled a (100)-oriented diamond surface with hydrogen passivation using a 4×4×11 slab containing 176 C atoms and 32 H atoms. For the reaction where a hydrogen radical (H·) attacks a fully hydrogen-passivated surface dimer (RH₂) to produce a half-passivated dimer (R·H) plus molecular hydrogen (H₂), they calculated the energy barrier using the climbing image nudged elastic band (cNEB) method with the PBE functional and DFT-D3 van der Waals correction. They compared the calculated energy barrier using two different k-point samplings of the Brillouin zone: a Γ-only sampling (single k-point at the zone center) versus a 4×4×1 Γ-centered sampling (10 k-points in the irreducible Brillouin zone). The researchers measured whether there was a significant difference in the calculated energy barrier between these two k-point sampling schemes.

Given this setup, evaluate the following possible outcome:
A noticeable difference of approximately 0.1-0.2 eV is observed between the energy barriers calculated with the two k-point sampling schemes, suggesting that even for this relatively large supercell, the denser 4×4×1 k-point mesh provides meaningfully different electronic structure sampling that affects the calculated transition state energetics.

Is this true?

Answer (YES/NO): NO